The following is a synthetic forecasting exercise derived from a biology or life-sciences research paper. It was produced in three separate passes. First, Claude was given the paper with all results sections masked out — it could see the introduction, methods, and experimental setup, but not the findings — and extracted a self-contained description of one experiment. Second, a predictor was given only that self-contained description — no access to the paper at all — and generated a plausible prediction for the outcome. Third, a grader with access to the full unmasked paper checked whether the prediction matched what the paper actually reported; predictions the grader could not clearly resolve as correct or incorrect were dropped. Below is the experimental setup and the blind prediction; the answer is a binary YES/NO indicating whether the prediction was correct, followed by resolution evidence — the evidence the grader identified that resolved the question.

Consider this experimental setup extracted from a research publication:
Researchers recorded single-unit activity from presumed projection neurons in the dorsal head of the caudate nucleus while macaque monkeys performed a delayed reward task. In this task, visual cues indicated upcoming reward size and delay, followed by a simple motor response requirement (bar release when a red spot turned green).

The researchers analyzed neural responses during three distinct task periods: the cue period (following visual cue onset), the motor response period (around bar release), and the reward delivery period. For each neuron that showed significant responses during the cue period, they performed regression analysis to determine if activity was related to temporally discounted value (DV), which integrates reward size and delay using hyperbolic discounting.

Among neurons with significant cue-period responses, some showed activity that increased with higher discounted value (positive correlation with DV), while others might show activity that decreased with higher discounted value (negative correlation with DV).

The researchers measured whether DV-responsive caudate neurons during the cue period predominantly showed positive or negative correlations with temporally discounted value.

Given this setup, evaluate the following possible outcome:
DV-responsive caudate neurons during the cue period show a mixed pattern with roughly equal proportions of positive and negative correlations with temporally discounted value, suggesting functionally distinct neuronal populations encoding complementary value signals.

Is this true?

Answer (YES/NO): NO